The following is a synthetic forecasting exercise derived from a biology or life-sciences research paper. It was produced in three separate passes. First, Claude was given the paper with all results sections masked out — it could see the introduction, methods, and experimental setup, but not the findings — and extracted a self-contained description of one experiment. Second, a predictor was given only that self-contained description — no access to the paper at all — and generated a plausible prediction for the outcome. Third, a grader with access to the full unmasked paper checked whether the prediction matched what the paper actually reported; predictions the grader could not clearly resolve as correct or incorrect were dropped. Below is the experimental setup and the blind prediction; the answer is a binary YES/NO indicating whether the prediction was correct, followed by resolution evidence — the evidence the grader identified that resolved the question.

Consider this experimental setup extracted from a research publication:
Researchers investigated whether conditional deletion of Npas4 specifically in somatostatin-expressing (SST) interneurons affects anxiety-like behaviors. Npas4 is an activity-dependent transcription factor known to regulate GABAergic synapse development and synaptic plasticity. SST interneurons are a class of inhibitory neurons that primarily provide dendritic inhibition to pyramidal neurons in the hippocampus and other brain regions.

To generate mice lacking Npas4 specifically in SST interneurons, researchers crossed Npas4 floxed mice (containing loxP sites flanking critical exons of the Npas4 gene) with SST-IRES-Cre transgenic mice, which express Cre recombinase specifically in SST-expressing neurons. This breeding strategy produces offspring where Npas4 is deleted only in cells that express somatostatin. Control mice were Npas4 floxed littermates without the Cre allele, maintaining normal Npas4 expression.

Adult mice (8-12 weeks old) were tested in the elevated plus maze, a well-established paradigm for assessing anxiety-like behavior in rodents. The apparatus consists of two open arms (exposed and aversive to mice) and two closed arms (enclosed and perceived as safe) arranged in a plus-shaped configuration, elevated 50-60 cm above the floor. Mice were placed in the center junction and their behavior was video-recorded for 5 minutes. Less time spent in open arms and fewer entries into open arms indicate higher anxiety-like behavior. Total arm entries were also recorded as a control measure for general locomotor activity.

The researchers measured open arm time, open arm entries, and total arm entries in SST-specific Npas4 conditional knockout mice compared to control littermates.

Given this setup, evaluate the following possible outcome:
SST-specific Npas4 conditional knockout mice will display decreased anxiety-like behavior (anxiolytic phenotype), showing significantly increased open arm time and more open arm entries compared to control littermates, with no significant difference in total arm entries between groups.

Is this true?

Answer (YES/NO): NO